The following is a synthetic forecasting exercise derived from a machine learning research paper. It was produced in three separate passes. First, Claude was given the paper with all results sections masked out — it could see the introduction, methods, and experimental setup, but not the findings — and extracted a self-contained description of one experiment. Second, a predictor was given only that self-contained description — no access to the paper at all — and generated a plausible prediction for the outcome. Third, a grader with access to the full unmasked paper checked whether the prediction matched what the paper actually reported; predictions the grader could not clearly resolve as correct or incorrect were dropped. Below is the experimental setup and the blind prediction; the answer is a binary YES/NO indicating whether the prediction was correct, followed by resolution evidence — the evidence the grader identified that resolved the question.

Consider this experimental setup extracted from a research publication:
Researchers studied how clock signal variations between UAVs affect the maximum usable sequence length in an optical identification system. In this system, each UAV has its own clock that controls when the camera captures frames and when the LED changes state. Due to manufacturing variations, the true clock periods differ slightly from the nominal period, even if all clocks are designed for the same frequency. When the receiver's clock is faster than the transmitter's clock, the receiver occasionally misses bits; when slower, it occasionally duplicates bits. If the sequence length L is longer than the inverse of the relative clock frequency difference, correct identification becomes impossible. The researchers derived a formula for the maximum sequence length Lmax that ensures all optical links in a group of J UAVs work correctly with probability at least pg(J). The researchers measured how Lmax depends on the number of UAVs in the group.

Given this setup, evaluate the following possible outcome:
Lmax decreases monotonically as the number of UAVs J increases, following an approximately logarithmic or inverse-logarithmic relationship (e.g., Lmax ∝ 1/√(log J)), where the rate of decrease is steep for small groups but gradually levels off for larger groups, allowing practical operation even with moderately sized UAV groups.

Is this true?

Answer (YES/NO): NO